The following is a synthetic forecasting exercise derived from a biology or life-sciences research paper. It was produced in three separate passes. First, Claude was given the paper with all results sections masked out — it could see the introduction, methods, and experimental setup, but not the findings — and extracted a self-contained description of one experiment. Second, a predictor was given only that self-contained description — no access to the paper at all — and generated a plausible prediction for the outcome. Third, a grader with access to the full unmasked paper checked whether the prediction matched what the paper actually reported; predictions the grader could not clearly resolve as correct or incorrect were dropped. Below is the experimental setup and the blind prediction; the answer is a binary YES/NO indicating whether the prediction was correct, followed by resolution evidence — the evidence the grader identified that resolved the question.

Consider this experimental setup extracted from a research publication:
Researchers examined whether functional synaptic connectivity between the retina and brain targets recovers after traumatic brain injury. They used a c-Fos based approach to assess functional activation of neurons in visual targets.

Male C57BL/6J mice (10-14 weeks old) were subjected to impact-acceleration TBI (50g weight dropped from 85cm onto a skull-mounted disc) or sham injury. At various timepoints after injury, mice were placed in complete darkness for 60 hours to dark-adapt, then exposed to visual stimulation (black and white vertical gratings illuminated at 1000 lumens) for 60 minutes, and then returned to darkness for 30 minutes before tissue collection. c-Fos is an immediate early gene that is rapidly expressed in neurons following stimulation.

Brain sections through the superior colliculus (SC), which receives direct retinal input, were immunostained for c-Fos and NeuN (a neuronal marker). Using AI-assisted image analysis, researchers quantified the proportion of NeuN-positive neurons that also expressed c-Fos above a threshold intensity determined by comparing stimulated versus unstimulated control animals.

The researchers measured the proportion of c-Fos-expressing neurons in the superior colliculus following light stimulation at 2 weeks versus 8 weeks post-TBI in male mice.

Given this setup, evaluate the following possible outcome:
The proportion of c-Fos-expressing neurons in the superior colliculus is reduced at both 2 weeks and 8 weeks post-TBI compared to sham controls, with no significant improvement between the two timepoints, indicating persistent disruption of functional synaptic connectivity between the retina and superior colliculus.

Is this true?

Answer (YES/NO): NO